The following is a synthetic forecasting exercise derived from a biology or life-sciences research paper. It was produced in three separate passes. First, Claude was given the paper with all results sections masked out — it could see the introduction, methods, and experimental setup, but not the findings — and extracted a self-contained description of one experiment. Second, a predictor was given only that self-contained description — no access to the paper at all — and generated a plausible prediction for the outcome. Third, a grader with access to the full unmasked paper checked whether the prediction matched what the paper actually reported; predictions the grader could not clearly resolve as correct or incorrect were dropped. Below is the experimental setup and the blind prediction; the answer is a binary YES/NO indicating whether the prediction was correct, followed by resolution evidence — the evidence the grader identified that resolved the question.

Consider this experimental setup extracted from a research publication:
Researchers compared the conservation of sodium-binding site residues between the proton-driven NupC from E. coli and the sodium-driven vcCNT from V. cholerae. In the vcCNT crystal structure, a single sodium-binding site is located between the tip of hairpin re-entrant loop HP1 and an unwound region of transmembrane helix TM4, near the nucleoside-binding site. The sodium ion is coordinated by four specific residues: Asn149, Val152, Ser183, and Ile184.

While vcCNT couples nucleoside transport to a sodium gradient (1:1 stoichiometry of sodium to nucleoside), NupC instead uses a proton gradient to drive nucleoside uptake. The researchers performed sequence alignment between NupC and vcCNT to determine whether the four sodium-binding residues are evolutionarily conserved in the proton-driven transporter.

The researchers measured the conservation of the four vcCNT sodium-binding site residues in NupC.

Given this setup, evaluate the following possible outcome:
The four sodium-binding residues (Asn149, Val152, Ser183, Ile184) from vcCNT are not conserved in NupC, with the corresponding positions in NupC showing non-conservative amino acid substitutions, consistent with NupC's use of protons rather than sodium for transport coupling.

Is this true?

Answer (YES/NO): NO